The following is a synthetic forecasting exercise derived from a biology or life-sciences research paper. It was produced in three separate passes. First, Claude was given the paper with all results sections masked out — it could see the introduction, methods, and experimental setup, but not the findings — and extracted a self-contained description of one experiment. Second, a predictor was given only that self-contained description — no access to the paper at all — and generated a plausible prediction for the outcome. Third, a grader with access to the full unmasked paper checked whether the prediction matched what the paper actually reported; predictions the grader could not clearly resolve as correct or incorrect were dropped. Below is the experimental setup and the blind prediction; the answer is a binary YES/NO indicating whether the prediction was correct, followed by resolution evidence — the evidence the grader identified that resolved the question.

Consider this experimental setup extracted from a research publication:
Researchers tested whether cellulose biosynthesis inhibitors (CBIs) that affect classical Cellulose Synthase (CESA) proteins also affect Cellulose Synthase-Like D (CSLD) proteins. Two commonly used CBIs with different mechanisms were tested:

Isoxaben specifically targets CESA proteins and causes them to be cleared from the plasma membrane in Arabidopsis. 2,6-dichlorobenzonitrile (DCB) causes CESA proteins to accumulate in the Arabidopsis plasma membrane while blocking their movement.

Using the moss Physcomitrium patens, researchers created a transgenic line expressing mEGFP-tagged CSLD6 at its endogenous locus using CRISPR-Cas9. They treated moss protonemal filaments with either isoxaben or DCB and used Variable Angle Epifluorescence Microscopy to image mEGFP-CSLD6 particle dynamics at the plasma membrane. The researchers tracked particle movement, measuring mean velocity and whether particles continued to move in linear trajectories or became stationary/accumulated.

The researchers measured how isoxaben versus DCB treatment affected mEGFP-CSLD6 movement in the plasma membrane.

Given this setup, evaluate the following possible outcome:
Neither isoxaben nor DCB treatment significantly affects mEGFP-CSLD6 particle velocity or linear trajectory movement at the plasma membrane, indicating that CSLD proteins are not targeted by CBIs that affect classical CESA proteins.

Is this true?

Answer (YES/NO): NO